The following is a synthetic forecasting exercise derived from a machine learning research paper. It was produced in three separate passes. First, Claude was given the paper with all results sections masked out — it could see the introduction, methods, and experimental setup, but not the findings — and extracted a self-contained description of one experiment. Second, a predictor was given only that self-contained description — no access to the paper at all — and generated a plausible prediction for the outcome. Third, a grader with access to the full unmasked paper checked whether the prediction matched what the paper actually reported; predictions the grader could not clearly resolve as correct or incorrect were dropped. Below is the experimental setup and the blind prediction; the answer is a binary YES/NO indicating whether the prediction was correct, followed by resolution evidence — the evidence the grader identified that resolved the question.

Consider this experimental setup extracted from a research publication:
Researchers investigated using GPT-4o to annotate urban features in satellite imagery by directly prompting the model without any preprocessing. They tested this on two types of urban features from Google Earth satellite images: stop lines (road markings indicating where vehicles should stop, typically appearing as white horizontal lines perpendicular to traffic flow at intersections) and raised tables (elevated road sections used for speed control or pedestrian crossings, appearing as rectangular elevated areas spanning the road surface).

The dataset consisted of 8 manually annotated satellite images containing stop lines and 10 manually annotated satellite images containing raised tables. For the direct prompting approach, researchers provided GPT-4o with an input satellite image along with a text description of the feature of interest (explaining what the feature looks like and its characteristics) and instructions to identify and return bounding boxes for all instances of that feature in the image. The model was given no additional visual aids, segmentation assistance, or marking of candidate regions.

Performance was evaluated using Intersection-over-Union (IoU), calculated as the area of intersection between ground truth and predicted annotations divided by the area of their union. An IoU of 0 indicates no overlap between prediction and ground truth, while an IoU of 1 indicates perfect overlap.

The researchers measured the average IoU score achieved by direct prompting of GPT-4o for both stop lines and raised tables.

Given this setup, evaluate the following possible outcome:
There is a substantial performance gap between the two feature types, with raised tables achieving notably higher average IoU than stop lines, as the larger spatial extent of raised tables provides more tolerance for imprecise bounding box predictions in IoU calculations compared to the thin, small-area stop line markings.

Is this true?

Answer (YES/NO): NO